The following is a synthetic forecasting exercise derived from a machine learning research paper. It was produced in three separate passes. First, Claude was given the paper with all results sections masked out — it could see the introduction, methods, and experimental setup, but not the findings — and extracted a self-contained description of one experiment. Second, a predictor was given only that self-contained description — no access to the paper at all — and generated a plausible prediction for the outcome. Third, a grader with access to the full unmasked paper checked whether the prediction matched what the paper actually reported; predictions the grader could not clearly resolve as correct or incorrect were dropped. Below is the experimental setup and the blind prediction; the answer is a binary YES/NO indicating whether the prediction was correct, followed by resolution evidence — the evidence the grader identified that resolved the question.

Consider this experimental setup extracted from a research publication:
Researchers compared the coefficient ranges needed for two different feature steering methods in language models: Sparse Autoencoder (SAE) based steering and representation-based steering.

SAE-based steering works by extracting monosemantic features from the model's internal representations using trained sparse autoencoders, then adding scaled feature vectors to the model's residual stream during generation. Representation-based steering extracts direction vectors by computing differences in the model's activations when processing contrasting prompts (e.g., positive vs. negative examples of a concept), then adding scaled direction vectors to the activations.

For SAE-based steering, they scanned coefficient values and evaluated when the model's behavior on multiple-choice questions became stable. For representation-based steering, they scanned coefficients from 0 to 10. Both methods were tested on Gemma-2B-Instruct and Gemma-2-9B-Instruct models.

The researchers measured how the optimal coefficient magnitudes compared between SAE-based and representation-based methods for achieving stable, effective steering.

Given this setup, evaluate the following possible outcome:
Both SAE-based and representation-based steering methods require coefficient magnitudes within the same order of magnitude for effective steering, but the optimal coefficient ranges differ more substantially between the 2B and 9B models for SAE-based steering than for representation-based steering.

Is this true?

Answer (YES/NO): NO